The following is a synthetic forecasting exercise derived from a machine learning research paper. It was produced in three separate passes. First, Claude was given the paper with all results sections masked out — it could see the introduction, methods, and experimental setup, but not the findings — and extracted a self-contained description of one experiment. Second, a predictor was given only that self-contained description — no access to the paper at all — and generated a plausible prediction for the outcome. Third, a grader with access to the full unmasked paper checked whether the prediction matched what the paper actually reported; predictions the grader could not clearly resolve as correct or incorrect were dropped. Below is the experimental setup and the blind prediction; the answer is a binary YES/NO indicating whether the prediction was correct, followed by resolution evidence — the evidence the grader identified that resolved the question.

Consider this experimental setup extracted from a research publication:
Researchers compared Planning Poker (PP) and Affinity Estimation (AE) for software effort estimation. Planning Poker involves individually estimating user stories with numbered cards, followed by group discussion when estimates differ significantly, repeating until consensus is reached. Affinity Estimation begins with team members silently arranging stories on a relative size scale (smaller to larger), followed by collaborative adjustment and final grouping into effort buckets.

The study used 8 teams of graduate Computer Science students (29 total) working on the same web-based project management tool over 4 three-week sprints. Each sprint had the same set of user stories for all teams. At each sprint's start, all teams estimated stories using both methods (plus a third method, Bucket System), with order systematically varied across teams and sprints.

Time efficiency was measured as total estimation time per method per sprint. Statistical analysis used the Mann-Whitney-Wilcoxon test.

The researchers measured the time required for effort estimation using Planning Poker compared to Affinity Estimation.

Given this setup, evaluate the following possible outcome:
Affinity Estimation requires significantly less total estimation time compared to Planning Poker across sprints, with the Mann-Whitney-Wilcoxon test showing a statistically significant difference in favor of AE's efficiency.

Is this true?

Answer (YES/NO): YES